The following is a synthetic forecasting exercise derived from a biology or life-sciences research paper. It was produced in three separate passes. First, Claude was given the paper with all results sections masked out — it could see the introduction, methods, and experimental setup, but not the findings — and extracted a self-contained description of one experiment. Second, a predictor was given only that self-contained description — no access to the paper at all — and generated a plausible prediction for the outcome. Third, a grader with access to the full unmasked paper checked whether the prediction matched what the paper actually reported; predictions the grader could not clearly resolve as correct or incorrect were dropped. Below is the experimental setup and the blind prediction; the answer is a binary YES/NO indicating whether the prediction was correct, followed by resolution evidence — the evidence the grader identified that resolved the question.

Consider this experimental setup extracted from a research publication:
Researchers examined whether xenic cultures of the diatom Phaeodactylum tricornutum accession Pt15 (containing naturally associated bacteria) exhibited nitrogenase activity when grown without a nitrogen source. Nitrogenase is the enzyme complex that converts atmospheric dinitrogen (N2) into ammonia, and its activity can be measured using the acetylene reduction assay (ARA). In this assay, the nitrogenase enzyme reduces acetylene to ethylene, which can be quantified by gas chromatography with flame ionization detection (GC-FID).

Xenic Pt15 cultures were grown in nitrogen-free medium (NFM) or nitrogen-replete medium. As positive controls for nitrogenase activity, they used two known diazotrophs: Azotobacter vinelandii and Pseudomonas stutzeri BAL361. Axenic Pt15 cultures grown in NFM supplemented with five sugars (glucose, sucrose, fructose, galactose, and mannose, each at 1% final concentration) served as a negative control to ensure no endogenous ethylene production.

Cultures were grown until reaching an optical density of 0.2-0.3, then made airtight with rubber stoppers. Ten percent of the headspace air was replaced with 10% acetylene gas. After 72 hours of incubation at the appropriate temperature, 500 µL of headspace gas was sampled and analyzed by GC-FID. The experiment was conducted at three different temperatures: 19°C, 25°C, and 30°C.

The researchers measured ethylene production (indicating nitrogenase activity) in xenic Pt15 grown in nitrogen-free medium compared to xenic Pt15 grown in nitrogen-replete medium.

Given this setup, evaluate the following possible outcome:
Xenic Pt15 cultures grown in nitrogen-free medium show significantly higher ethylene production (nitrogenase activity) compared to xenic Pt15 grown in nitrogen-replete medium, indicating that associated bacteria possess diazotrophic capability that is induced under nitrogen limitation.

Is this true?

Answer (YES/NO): YES